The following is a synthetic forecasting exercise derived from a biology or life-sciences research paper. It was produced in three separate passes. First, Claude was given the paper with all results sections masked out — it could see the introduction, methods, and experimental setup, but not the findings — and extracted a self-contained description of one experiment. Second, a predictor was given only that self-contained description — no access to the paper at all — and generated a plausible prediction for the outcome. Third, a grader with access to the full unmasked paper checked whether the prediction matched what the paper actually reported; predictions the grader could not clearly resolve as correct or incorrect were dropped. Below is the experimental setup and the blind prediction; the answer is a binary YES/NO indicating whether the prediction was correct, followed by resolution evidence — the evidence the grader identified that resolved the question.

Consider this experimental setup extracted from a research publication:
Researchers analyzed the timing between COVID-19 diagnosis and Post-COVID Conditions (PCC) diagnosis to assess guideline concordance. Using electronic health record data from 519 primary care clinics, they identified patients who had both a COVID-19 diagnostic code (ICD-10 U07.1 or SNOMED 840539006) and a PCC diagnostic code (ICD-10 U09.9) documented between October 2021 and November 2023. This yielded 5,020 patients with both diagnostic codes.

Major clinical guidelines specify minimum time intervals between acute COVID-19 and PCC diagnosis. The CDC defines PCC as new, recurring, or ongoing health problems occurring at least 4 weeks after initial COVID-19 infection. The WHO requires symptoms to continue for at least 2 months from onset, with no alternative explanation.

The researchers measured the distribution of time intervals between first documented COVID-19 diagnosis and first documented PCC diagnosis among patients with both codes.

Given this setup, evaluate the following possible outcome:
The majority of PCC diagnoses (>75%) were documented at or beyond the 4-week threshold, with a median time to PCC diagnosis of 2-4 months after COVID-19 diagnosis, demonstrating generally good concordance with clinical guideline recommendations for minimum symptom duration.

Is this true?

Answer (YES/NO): NO